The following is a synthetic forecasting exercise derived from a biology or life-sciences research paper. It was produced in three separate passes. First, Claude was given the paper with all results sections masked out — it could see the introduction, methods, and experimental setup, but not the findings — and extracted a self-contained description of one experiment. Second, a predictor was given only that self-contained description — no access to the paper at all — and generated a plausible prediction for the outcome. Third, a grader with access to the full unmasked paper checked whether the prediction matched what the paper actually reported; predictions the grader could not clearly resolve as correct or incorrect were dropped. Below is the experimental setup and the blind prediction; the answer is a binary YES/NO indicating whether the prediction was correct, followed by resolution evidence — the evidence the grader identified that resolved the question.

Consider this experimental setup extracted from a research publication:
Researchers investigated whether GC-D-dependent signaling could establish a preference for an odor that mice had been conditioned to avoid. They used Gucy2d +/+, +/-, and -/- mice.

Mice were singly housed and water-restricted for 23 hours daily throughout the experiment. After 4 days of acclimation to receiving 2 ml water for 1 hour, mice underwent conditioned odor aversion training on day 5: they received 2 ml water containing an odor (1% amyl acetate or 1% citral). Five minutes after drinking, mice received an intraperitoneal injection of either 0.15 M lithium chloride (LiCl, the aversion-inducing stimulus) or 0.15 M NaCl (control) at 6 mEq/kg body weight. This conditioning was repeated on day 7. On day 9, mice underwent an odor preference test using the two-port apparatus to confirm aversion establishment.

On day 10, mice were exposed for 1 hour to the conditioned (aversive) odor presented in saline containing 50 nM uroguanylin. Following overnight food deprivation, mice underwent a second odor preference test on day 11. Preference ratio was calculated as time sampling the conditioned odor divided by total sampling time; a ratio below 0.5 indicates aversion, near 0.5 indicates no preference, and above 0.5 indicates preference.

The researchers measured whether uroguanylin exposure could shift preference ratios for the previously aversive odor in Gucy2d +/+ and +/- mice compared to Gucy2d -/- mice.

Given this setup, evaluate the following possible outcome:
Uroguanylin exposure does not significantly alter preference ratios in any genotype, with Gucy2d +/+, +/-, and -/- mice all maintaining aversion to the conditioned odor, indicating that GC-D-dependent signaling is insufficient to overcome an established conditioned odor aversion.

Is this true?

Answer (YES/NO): NO